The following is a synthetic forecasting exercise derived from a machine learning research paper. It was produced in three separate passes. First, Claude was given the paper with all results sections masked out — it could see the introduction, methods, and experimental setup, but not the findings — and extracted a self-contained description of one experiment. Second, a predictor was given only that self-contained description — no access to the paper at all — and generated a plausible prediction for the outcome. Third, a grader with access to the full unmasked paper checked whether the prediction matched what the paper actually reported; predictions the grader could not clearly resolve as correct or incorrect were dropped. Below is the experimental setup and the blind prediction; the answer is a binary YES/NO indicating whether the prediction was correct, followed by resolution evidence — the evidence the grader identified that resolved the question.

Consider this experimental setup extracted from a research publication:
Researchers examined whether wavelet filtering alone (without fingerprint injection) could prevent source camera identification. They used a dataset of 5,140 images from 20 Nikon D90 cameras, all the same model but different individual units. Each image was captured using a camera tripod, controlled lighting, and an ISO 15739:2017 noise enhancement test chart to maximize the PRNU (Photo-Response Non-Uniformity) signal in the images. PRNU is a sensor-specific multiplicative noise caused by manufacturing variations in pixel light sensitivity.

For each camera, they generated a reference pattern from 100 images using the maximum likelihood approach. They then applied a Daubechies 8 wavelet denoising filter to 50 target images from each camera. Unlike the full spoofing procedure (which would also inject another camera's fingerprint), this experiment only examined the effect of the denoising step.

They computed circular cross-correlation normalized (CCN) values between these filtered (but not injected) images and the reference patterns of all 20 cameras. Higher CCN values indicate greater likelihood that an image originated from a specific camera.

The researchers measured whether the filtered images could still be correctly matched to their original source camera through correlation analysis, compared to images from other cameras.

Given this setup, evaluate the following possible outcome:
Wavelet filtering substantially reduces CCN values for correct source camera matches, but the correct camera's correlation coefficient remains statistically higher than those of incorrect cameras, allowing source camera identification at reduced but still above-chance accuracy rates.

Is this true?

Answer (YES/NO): YES